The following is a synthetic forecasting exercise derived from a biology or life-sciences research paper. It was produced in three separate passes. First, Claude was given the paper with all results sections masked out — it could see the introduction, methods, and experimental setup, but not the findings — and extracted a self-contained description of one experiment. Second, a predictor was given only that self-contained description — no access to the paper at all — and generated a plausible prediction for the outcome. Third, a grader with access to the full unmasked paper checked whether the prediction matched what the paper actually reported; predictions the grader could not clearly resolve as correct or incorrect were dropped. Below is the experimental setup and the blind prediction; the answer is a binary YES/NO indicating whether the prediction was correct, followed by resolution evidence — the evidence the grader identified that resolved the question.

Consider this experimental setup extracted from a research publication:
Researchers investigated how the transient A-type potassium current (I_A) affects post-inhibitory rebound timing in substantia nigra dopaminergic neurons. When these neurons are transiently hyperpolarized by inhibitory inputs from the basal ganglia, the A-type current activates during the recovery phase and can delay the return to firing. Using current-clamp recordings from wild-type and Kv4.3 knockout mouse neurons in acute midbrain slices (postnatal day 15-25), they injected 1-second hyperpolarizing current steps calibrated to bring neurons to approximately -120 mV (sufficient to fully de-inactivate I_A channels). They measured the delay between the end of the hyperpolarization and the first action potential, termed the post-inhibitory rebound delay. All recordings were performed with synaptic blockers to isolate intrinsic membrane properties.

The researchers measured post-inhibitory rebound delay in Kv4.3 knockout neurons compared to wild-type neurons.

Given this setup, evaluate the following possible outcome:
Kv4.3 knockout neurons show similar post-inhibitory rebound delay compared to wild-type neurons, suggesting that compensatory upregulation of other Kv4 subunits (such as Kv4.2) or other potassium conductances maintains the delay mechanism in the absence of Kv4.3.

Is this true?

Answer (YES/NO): NO